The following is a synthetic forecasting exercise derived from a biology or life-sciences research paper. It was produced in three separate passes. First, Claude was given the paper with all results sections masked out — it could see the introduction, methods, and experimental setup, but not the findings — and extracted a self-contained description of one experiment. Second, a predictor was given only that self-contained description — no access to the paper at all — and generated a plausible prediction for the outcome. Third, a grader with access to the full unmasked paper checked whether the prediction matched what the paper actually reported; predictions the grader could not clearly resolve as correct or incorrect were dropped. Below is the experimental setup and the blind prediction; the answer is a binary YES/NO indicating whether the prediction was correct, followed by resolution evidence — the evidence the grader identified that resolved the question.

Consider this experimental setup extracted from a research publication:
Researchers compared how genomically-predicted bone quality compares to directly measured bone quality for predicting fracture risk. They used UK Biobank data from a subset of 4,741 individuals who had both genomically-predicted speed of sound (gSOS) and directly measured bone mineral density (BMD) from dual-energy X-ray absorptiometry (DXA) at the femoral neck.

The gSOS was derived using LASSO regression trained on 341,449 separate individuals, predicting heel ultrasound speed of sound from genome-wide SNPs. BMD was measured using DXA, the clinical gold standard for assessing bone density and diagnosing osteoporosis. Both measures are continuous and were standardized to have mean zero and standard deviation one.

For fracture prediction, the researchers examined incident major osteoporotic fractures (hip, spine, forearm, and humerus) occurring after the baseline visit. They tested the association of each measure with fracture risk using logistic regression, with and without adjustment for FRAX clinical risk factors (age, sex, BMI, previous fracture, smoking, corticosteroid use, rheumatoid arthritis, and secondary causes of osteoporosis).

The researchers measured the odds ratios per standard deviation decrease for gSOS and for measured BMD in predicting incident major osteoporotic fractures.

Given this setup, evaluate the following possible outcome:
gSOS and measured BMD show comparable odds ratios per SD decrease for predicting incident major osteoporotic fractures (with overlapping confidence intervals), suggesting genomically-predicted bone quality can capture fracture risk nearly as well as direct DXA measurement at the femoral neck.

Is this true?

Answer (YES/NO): YES